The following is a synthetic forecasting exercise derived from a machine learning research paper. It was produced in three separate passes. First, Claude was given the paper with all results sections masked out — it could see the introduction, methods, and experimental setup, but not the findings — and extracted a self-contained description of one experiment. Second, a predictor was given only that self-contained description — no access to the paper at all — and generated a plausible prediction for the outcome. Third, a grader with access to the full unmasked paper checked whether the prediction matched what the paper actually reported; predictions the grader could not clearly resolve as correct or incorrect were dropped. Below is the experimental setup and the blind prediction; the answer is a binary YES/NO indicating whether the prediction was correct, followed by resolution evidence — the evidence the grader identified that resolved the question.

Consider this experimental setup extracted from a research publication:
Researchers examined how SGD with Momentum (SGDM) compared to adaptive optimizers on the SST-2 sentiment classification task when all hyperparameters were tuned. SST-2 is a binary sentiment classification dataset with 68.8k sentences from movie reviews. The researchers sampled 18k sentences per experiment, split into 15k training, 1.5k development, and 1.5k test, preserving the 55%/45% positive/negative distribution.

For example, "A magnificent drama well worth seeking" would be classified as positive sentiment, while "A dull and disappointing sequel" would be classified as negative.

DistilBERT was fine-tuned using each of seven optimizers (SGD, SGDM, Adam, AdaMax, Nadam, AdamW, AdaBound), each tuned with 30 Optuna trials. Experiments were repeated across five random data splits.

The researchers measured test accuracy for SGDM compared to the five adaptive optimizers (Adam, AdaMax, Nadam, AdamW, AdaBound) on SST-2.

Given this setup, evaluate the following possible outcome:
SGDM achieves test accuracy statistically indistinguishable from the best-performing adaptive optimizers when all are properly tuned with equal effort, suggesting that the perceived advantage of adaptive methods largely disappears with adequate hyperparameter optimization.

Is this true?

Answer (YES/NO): NO